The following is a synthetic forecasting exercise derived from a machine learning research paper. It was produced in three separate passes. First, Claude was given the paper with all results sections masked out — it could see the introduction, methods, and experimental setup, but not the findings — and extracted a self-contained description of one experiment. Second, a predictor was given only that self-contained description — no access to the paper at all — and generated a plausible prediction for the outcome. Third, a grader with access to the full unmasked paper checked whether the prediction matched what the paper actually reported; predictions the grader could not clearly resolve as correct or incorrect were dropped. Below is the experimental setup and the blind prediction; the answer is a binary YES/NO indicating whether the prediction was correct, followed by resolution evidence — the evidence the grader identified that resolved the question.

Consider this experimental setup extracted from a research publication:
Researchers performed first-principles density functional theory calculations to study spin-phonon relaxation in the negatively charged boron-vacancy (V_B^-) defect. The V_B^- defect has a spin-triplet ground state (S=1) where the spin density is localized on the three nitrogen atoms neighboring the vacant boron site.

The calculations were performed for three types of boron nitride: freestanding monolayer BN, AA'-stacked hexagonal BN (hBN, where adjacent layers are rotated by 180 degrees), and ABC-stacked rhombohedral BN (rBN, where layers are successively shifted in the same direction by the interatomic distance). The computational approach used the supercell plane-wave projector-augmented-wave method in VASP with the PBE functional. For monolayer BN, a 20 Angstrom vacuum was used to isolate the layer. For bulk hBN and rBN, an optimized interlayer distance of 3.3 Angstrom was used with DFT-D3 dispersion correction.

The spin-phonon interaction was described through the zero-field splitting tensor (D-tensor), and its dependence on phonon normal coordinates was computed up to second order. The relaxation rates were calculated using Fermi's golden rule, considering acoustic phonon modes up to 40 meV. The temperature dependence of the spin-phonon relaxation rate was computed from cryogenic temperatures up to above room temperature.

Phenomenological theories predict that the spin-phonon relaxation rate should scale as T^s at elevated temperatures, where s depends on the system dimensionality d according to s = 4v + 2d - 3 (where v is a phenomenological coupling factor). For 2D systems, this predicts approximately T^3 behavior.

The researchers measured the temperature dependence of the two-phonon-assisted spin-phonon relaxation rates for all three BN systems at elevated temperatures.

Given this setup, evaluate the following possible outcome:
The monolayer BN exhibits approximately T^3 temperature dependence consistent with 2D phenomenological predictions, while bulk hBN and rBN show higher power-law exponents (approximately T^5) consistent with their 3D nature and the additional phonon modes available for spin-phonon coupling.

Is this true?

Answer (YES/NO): NO